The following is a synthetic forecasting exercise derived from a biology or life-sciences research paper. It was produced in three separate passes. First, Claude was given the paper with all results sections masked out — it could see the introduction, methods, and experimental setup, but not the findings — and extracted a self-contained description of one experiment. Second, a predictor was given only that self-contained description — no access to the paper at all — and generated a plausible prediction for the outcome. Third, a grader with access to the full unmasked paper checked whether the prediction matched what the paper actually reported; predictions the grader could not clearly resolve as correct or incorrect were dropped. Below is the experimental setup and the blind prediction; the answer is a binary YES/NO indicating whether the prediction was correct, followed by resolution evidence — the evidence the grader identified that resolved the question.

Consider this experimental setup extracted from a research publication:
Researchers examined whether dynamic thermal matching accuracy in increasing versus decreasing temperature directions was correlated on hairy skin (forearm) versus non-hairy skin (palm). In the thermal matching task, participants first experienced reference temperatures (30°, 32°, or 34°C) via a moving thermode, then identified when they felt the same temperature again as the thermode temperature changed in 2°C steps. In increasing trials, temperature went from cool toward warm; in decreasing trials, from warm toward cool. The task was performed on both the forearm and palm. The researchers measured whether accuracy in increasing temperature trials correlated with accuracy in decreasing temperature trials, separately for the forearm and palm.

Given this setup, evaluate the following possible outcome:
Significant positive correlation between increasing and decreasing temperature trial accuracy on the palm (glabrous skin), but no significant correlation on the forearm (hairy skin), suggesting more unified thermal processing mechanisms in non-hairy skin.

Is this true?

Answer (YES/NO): NO